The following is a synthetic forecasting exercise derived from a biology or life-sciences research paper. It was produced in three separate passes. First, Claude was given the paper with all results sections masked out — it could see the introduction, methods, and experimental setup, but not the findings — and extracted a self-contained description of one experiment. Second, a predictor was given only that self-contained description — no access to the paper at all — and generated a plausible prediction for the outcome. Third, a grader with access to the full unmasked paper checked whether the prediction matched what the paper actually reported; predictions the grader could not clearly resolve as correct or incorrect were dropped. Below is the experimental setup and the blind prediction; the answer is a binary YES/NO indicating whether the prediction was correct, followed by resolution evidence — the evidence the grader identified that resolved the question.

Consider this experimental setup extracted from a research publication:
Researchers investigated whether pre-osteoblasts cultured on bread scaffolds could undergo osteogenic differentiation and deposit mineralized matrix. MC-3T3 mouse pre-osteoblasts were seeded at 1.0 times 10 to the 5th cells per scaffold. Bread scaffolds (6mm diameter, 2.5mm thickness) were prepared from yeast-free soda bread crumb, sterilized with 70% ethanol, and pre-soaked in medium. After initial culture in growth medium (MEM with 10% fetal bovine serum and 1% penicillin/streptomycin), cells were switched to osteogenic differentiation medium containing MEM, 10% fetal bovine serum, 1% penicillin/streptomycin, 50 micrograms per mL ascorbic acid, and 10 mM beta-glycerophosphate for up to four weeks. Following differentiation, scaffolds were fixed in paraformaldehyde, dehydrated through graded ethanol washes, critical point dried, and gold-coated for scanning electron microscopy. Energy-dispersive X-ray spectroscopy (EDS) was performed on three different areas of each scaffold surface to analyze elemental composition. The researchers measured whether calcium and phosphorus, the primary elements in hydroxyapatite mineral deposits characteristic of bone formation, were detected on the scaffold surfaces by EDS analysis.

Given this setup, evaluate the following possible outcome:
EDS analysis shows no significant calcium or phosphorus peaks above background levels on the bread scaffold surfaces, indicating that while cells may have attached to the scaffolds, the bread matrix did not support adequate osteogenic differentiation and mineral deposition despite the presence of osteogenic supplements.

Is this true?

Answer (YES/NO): NO